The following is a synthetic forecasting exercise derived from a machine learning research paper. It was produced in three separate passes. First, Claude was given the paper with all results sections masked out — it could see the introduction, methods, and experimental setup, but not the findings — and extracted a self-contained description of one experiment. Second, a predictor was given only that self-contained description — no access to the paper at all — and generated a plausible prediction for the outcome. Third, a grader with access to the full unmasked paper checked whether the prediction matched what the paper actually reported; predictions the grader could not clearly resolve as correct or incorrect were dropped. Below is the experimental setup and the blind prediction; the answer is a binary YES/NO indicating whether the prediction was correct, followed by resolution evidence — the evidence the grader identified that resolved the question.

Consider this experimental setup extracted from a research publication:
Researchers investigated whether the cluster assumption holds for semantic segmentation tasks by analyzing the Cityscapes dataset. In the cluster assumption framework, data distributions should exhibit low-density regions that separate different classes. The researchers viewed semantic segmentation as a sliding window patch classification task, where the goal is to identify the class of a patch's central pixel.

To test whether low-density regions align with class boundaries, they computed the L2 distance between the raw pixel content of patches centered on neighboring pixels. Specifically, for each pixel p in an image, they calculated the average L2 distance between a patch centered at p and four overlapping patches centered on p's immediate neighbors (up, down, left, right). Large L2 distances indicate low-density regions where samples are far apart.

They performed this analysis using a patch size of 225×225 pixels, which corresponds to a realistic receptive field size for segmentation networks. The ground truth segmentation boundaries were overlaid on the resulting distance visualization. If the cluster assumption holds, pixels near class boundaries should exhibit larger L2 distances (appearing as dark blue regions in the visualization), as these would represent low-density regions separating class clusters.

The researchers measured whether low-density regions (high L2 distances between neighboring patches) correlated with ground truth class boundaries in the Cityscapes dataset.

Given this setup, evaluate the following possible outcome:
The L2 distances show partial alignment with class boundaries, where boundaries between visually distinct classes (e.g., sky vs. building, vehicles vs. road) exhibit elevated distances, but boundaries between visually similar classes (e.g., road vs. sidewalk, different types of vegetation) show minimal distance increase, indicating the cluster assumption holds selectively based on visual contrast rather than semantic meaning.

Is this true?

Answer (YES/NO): NO